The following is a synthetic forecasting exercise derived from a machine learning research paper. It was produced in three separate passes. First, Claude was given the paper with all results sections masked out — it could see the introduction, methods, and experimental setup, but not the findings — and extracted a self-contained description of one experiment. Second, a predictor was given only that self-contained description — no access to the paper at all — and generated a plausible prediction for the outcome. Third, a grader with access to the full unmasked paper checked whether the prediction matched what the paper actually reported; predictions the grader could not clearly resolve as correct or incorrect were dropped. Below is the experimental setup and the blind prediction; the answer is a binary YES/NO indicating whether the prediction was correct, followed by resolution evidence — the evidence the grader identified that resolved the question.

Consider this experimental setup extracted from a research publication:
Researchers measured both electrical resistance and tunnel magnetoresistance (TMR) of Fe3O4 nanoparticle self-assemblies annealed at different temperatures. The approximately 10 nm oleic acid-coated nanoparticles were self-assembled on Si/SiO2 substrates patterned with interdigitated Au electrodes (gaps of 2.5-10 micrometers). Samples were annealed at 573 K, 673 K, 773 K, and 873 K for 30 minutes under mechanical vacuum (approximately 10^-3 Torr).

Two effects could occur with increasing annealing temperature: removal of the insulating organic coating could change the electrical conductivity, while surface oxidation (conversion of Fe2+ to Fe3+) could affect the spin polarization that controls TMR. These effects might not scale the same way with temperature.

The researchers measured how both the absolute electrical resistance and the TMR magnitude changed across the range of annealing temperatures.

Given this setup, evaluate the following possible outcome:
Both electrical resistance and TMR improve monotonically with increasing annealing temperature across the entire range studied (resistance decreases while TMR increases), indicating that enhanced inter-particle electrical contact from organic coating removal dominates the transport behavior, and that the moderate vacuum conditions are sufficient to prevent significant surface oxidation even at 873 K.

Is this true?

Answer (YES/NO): NO